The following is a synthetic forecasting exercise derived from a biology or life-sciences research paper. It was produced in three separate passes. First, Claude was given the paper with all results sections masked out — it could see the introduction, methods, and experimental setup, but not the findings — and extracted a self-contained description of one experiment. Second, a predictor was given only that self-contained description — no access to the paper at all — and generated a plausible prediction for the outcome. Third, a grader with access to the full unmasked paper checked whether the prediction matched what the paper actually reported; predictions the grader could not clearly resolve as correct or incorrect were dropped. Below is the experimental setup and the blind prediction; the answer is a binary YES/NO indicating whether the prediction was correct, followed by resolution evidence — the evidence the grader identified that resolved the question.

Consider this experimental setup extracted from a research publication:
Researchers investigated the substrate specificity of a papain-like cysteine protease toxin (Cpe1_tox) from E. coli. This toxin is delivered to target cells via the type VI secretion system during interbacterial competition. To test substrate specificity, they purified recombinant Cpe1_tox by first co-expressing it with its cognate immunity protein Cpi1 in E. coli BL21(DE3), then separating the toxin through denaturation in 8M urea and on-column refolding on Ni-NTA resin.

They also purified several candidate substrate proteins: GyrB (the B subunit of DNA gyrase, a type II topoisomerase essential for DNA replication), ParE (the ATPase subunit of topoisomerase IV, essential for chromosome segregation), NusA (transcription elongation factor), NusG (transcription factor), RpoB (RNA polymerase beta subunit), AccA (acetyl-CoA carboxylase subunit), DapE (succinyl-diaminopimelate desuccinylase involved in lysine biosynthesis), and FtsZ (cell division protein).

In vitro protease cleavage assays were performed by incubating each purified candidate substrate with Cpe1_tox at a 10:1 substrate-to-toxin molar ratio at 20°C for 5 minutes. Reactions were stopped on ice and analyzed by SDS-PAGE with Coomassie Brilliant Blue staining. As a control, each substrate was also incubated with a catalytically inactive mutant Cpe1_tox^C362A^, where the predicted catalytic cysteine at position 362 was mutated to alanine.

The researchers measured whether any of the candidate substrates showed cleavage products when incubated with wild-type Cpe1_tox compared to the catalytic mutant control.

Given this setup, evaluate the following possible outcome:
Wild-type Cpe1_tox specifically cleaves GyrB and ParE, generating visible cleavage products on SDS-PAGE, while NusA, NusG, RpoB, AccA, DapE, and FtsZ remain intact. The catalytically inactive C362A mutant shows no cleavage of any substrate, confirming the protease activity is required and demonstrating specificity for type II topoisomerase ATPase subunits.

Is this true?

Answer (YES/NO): YES